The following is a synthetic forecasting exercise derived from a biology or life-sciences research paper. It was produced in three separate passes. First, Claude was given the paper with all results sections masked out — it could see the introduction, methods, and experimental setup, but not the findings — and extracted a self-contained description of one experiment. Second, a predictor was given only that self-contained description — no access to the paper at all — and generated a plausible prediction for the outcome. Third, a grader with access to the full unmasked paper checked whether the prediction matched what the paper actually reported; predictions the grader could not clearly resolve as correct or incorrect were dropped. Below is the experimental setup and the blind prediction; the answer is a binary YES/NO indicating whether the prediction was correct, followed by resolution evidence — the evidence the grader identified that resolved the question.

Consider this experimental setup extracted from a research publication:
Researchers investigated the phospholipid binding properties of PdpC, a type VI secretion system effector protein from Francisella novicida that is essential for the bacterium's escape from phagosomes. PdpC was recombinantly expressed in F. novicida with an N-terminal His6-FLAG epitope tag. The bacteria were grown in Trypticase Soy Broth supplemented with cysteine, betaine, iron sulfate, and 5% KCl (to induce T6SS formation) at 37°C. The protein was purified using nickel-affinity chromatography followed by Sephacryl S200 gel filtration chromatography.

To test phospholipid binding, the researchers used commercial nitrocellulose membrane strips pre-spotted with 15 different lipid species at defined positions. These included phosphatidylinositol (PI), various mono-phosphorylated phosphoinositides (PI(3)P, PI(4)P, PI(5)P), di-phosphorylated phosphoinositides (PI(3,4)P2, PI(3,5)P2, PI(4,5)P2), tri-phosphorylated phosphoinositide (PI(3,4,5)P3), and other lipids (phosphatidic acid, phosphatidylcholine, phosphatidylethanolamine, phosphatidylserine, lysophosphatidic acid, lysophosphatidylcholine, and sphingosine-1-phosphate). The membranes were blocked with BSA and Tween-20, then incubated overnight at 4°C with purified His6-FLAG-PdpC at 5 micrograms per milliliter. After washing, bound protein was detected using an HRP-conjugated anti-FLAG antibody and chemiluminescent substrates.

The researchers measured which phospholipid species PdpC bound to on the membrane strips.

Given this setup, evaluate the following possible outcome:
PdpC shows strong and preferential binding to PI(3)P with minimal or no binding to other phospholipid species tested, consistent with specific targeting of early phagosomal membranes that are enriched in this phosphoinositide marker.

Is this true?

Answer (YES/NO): NO